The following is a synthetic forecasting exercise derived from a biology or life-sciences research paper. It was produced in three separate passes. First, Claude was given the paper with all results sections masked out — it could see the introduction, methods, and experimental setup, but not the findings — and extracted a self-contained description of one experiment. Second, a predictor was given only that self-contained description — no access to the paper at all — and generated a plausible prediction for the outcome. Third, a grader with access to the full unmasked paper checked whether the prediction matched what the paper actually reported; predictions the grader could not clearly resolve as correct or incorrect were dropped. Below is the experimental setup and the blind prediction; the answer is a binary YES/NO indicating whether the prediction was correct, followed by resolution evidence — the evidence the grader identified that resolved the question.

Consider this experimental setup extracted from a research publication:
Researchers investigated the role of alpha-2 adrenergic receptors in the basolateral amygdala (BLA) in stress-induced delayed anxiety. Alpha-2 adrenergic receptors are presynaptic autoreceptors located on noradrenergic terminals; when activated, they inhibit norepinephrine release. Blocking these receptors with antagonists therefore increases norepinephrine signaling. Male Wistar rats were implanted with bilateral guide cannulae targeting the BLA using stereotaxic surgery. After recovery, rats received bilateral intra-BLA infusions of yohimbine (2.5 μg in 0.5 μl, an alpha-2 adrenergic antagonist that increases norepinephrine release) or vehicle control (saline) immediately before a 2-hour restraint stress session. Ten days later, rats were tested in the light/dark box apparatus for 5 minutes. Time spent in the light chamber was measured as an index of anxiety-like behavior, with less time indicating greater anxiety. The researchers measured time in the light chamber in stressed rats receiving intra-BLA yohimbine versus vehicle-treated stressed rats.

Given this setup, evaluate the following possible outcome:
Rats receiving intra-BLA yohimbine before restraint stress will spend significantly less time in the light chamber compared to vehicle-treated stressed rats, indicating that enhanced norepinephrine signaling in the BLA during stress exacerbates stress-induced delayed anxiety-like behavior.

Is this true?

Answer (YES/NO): NO